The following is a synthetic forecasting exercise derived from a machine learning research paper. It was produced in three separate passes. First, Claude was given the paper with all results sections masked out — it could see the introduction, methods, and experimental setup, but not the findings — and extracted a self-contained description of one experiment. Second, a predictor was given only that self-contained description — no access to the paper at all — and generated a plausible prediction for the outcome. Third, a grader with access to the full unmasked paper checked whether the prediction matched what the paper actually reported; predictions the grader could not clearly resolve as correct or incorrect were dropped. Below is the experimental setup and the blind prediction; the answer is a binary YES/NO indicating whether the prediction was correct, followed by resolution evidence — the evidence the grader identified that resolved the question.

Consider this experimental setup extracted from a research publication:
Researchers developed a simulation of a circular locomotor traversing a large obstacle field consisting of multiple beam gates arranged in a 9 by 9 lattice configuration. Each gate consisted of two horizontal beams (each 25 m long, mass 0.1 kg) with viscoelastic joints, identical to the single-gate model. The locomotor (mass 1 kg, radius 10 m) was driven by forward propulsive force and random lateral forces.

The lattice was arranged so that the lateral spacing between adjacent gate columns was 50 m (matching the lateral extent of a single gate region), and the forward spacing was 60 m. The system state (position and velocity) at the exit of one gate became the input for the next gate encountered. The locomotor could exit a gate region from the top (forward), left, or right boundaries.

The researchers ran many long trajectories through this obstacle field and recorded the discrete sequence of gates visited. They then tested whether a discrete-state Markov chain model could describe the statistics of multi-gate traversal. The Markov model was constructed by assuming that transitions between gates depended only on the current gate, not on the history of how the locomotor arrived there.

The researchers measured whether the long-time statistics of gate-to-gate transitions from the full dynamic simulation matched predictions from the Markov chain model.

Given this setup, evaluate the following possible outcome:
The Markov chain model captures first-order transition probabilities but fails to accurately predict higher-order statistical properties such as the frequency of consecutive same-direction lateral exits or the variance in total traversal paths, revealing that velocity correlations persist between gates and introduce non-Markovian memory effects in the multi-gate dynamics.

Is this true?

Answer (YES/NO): NO